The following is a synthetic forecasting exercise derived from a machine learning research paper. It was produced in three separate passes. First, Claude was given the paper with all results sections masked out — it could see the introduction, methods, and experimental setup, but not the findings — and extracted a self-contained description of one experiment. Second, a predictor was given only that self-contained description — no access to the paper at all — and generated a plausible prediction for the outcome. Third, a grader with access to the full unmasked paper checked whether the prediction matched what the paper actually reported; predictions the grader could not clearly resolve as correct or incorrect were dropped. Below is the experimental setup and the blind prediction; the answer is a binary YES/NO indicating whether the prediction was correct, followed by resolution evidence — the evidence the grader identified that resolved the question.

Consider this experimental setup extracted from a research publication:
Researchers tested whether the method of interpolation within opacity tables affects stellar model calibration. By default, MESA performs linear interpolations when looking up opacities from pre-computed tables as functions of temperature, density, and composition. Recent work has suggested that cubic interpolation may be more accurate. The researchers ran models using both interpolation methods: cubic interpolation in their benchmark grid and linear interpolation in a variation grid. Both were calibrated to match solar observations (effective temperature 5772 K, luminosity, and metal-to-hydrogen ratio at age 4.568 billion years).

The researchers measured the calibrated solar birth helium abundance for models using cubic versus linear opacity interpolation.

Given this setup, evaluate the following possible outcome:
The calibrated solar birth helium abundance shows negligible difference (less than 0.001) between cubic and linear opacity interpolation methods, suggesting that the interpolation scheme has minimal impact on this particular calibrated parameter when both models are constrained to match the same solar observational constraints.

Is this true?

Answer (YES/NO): NO